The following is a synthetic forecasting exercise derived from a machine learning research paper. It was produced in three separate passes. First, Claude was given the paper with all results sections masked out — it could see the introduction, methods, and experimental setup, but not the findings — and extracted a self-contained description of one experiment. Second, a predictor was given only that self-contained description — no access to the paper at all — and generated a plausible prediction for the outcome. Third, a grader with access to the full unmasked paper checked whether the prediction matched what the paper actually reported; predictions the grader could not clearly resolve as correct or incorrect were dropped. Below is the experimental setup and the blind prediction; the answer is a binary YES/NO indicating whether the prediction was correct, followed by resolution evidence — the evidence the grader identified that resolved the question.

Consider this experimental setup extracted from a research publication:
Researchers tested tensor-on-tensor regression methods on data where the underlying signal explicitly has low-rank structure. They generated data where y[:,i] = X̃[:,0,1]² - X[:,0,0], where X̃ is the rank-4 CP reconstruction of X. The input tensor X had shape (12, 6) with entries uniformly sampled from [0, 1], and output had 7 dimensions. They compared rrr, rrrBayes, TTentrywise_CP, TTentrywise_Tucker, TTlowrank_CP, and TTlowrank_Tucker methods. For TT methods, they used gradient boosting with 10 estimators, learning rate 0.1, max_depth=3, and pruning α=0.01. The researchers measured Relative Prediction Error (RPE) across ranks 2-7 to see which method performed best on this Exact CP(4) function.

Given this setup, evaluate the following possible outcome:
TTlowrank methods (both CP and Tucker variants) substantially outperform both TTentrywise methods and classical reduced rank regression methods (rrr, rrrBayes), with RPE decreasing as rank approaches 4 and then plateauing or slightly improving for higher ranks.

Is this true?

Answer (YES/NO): NO